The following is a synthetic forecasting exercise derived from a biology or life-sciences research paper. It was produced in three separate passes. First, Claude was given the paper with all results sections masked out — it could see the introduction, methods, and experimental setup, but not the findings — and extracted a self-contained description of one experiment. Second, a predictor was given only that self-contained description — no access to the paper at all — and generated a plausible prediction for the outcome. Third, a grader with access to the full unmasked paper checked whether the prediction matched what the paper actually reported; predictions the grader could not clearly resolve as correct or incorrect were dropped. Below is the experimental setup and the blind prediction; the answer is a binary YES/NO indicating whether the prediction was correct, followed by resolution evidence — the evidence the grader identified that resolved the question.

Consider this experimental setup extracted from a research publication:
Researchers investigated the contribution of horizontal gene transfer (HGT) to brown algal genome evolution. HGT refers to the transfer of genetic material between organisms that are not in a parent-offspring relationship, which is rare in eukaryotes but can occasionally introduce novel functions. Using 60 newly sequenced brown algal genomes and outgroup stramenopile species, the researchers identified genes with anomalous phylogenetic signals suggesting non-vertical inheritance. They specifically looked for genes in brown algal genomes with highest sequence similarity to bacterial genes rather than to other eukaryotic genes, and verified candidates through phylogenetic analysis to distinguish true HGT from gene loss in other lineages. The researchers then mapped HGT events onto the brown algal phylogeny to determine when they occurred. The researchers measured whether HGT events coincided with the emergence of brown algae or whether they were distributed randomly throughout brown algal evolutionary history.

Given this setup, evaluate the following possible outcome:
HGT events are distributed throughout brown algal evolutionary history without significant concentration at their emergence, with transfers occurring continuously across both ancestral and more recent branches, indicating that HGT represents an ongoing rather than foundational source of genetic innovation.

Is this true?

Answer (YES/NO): NO